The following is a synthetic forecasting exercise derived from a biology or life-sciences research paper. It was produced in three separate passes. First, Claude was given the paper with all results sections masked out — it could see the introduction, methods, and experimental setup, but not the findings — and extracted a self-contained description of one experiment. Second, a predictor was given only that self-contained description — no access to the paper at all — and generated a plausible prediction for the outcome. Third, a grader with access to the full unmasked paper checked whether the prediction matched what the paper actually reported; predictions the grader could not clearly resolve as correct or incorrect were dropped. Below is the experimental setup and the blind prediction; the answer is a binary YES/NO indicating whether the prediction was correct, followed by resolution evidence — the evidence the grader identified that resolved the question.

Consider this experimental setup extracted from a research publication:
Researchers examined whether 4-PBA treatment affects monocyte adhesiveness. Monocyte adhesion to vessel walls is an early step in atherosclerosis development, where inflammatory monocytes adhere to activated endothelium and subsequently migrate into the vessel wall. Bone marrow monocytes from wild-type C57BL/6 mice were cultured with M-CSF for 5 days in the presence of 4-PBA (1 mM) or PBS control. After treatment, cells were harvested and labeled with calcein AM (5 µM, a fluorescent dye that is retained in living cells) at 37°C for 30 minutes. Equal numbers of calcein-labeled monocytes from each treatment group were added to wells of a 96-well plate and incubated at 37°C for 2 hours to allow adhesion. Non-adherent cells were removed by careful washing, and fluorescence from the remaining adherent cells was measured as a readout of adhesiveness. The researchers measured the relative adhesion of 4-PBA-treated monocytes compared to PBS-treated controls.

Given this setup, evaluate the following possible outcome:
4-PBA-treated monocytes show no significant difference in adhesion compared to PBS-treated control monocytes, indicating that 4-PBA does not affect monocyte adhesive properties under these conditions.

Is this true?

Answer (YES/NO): NO